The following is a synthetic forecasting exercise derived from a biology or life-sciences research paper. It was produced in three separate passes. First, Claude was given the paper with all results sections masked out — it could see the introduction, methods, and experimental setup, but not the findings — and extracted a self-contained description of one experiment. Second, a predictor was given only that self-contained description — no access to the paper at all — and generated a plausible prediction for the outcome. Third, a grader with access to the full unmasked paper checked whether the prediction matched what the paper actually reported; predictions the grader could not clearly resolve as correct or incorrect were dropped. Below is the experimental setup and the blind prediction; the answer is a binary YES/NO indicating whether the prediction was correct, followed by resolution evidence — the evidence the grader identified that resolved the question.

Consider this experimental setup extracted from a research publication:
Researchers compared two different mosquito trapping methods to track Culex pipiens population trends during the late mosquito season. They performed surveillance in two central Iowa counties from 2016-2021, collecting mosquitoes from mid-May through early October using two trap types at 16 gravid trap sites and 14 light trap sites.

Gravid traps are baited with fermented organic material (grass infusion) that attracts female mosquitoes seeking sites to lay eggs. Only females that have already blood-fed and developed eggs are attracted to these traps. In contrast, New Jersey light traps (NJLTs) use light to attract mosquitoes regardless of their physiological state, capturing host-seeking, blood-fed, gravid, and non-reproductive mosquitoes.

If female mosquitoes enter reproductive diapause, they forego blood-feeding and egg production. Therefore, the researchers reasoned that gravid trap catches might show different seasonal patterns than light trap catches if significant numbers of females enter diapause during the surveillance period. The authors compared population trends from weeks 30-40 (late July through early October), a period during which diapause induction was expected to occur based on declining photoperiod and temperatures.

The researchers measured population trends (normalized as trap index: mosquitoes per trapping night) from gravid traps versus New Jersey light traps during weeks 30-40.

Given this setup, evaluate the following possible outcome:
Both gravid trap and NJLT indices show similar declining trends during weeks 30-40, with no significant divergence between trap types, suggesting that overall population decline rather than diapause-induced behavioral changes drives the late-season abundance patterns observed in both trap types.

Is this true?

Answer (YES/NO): NO